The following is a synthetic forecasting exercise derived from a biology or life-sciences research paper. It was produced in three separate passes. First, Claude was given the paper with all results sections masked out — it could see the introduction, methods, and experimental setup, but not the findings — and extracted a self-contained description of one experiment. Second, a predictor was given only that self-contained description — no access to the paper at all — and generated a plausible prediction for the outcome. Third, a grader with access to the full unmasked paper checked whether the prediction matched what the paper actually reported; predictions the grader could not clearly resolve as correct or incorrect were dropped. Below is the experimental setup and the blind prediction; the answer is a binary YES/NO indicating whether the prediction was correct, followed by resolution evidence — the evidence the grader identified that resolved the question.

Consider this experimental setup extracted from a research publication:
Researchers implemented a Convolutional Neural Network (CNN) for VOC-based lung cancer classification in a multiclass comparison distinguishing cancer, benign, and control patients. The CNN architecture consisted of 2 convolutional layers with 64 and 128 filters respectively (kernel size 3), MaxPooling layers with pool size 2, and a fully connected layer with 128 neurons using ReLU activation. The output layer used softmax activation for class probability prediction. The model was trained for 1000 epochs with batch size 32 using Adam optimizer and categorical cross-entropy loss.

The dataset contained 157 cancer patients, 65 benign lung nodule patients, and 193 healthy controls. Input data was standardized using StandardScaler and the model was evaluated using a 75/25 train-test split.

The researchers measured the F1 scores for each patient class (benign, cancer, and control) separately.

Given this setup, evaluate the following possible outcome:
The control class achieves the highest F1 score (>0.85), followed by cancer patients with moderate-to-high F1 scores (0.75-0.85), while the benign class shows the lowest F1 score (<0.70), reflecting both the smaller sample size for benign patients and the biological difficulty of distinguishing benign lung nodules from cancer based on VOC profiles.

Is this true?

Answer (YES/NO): YES